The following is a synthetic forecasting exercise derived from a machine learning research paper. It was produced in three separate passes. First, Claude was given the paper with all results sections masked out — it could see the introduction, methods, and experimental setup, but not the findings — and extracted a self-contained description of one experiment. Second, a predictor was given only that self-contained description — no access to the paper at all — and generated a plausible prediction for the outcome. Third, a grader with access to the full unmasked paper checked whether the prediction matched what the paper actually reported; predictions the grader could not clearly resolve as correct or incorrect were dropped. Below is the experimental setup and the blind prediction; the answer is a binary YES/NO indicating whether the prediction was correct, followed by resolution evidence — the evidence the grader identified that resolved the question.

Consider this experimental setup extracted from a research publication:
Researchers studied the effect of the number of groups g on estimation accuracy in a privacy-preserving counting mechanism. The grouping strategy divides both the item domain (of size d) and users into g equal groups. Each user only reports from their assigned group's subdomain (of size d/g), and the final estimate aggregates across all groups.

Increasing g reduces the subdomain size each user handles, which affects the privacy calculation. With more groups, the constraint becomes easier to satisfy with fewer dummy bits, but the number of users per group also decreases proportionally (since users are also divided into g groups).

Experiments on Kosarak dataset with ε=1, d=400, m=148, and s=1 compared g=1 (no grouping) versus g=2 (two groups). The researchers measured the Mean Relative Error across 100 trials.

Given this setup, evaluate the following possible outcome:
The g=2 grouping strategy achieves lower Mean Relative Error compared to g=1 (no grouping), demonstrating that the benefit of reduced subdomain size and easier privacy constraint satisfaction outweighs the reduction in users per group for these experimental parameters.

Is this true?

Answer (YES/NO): NO